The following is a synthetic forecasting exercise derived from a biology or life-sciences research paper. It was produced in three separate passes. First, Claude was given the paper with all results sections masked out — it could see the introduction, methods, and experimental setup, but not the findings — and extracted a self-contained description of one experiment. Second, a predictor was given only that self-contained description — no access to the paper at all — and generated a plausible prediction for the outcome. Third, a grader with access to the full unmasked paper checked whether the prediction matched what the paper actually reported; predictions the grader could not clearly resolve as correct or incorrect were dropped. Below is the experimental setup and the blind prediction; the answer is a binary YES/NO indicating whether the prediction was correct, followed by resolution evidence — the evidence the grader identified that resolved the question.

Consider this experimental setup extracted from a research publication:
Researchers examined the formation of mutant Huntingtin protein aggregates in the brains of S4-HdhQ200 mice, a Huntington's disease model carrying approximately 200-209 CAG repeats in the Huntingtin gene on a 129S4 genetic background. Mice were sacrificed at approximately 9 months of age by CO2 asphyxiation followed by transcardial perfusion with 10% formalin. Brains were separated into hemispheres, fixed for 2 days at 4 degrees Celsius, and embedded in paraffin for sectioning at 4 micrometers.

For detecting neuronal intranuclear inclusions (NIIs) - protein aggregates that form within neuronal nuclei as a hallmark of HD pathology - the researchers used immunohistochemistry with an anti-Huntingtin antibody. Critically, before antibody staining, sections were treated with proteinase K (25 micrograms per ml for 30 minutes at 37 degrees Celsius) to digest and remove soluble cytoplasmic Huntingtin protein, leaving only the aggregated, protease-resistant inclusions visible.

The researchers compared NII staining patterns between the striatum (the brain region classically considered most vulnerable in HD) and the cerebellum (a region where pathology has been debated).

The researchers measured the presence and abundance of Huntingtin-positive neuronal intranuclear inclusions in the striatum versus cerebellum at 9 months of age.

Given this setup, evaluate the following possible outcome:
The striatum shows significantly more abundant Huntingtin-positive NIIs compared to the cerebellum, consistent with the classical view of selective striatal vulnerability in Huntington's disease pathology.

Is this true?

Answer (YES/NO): NO